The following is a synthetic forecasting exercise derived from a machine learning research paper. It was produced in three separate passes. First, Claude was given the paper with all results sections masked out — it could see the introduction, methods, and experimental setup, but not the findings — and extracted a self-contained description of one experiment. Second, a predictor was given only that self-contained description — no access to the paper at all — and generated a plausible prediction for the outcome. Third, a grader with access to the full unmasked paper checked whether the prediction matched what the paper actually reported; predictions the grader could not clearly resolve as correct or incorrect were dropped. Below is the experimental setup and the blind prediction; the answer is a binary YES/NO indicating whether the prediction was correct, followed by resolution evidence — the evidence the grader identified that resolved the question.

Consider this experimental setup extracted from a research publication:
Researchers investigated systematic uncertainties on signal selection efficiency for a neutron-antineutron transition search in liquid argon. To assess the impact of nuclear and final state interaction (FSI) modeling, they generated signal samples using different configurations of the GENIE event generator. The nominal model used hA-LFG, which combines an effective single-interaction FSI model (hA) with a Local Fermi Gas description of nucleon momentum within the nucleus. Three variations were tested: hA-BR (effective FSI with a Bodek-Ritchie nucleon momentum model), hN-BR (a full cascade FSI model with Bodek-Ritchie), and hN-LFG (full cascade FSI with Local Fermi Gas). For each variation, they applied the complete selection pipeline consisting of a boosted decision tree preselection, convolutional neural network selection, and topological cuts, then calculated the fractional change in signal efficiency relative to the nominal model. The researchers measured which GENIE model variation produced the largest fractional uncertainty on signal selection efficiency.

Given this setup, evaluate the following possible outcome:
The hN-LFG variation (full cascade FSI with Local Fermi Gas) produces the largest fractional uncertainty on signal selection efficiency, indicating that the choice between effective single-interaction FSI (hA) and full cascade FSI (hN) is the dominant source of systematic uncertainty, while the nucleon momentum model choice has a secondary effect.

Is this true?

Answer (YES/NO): NO